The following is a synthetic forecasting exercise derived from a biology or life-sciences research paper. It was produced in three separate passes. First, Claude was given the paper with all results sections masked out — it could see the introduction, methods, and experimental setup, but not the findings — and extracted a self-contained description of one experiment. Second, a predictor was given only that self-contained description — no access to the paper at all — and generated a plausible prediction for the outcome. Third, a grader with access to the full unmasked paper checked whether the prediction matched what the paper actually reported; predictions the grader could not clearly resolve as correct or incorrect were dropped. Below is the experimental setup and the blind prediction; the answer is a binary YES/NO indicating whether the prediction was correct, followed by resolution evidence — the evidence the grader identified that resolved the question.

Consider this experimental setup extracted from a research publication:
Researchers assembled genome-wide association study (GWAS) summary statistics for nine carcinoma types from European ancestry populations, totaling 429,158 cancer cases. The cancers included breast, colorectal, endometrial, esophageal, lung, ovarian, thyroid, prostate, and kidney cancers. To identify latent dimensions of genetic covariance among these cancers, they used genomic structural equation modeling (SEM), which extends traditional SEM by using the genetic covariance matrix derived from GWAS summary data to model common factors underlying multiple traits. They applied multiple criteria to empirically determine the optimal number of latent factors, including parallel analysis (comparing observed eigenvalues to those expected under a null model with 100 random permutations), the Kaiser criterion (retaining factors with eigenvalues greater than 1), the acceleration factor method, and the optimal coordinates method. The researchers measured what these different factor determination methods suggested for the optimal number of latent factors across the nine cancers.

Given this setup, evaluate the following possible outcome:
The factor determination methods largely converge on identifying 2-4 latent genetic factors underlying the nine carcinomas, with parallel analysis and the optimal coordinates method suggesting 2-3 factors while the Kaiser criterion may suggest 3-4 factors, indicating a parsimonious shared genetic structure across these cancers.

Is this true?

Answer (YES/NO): NO